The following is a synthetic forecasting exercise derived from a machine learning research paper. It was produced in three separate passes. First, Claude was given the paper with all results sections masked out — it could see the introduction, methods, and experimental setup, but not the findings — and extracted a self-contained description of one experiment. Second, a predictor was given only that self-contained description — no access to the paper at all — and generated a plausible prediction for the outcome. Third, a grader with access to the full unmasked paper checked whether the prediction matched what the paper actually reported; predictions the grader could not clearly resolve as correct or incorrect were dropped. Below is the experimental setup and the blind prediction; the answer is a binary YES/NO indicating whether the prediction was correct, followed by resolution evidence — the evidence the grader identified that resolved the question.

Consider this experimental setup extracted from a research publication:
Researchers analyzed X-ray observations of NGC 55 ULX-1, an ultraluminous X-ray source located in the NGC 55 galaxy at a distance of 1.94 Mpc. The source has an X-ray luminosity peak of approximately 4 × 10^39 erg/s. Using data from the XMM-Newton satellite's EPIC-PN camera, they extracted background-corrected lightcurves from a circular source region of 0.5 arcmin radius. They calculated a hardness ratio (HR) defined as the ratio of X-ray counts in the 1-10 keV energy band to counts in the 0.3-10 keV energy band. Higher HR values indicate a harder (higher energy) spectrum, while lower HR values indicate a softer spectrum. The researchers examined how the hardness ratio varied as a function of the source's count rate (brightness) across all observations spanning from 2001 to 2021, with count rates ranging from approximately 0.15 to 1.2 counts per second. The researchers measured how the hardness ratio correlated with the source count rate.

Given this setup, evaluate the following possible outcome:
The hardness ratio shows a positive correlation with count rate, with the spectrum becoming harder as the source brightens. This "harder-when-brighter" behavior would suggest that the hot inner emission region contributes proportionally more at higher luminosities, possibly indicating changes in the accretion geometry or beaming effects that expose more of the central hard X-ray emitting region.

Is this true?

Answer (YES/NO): YES